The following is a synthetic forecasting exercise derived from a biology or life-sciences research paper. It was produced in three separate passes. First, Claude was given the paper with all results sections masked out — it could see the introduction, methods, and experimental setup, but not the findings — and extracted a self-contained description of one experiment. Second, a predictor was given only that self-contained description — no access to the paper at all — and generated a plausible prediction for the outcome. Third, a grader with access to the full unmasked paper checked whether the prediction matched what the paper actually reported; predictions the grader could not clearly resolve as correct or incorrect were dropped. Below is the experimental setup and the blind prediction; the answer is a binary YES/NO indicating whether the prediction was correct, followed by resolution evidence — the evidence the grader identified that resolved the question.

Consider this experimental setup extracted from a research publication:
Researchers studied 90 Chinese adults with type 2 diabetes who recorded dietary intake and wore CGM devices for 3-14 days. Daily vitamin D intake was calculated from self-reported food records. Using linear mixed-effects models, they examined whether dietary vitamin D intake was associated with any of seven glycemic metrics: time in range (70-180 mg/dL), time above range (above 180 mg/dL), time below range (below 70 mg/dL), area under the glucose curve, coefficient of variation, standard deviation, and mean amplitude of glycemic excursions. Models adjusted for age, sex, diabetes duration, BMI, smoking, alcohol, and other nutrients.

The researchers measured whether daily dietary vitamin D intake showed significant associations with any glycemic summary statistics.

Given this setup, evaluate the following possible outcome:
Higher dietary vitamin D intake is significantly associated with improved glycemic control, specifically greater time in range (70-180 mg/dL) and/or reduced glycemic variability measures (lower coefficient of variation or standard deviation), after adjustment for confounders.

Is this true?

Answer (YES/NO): NO